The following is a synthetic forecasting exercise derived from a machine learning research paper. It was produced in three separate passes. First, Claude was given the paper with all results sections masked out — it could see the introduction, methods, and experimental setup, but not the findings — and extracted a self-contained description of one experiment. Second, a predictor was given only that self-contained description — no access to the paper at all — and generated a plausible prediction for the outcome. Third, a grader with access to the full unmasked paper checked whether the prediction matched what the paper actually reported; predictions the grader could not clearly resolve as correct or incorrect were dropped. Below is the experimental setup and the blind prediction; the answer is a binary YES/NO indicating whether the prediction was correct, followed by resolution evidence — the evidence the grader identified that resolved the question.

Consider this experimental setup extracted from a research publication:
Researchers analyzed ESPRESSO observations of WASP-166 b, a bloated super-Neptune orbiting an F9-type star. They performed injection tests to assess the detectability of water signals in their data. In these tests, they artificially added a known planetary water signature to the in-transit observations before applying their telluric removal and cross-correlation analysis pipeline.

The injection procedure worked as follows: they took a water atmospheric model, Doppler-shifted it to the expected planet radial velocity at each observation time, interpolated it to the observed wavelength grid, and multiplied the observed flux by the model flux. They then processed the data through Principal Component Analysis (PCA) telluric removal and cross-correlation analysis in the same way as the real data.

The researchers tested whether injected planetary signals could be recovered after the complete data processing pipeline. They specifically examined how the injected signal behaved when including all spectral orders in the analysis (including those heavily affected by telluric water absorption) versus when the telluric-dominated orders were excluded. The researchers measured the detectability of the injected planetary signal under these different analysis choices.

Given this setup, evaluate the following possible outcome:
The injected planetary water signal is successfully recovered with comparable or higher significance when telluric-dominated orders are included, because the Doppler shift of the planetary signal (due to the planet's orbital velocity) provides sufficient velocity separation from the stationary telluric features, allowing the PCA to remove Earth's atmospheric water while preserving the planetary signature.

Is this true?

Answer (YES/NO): YES